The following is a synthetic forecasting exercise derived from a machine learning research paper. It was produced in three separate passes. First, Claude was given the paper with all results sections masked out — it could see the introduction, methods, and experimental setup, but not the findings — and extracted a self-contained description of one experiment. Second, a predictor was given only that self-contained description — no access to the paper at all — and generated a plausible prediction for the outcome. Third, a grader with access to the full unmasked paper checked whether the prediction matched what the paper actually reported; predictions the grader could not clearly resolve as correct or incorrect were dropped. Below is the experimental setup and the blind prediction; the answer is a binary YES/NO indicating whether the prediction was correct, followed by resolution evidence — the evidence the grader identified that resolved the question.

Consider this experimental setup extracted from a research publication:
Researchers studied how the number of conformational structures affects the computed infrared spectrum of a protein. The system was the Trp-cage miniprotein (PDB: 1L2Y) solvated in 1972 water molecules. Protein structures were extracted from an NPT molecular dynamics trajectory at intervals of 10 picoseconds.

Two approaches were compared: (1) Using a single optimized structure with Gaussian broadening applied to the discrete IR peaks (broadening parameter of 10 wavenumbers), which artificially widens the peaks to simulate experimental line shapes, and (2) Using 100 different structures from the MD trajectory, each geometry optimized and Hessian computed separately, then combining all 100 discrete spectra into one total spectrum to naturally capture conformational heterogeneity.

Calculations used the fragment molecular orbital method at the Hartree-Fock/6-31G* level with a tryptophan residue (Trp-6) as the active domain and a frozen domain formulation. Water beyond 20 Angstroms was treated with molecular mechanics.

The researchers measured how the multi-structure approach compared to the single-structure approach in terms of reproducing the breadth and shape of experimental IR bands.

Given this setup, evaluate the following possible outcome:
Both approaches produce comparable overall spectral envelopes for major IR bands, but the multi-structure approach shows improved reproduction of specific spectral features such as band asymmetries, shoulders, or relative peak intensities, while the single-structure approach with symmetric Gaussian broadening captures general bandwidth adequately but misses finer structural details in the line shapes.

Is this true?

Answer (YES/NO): NO